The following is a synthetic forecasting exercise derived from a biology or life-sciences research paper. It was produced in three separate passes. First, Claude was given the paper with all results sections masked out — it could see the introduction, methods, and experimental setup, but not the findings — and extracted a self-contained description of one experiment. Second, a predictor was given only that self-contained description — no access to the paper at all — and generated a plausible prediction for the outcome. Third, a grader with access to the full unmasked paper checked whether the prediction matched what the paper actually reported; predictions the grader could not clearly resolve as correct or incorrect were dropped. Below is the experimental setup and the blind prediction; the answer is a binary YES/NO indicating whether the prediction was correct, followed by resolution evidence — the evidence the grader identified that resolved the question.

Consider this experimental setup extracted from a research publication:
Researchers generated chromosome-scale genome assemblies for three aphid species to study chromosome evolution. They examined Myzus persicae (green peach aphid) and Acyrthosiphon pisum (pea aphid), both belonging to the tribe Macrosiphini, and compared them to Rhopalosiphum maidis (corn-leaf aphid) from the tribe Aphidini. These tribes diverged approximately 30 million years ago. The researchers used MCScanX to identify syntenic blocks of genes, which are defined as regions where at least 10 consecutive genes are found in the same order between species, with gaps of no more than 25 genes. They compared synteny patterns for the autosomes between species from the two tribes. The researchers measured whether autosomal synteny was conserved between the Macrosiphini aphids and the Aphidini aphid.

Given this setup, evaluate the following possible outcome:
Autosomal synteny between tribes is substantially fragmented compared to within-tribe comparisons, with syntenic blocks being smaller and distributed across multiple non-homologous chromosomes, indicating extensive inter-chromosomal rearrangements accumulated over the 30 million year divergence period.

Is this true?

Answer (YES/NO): YES